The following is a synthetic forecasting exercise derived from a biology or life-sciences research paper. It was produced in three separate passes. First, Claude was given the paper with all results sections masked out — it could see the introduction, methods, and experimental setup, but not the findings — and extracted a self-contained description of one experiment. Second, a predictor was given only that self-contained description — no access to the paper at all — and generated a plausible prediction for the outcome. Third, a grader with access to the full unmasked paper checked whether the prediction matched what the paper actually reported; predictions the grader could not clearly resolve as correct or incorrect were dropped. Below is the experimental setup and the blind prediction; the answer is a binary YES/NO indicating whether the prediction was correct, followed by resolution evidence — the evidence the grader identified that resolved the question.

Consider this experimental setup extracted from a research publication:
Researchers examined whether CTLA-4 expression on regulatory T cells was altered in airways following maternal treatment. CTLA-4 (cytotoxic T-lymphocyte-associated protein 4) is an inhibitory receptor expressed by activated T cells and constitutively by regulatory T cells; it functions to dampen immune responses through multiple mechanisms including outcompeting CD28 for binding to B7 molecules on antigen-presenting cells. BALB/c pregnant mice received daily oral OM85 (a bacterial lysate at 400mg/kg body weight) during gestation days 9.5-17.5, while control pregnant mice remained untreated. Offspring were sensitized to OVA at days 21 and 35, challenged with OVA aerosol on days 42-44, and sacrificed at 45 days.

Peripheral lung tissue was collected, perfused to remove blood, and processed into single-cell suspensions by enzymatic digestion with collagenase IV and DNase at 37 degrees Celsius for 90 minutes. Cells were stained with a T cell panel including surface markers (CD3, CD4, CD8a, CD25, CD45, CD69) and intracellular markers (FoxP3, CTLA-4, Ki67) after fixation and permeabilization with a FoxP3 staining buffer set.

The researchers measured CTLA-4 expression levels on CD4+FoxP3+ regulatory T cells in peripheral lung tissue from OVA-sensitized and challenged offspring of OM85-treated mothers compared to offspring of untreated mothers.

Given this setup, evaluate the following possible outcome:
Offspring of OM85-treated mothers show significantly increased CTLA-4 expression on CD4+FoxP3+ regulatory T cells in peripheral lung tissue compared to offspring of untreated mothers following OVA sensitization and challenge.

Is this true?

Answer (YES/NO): YES